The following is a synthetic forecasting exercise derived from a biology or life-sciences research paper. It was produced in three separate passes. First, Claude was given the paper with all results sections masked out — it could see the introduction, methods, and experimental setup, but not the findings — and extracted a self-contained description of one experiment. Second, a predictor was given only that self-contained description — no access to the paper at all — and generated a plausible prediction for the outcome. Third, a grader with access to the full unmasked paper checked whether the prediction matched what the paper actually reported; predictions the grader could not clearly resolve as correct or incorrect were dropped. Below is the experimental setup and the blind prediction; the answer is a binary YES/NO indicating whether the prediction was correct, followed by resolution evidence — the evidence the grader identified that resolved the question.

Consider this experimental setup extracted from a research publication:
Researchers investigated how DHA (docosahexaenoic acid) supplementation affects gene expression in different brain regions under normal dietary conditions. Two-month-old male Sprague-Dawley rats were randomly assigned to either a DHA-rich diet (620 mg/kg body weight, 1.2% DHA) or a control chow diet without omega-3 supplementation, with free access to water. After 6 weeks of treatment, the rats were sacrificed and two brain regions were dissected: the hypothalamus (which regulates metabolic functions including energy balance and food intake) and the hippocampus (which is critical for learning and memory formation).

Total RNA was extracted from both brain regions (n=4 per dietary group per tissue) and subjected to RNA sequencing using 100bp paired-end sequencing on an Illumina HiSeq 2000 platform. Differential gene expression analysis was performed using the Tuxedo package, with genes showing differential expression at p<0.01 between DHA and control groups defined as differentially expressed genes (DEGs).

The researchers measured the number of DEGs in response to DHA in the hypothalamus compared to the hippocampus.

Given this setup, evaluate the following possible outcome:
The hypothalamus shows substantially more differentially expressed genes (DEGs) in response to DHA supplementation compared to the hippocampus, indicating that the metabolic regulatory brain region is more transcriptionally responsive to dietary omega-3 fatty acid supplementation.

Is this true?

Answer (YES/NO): YES